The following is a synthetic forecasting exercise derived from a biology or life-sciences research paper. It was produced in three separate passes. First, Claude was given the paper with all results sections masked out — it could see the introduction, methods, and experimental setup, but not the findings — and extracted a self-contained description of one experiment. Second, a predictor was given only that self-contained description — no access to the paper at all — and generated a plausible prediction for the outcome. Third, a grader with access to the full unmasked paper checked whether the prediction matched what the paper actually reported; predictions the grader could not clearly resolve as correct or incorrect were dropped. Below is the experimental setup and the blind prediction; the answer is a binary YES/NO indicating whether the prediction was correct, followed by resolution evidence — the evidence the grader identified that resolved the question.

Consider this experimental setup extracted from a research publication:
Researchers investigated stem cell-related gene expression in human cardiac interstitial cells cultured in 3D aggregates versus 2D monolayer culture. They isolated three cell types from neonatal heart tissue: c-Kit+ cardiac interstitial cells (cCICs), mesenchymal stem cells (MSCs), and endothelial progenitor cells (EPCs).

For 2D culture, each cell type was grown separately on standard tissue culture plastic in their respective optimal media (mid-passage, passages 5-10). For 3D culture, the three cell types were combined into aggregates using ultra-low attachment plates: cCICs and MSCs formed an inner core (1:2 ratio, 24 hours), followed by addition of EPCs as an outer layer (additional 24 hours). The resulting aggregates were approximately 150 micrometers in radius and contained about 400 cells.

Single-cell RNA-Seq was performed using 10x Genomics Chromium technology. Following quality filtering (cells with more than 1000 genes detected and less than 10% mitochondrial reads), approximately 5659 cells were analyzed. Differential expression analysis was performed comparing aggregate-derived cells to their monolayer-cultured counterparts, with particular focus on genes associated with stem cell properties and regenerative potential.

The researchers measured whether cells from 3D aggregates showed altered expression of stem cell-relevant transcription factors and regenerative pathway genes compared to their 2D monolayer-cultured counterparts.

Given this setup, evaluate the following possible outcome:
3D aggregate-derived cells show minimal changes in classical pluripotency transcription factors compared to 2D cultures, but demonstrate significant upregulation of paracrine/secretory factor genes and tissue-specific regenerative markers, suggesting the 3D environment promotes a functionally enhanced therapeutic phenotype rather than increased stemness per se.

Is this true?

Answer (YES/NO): NO